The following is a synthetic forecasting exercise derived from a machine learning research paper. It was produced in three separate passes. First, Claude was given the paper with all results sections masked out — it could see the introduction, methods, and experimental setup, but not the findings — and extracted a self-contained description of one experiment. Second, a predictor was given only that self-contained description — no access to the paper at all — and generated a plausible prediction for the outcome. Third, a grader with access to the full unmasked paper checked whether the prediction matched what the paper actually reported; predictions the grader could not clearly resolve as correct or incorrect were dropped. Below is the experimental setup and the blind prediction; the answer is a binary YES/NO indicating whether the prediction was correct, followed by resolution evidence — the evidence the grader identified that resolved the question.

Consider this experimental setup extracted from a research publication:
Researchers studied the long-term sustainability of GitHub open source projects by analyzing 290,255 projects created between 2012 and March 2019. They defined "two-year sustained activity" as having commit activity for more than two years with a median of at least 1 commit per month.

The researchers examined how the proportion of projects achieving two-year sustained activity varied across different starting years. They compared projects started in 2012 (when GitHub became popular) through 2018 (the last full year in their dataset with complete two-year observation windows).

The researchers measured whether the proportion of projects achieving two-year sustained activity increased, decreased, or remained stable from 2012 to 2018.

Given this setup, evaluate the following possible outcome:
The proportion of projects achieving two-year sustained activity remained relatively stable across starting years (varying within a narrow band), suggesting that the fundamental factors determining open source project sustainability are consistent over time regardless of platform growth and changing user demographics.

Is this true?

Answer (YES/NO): NO